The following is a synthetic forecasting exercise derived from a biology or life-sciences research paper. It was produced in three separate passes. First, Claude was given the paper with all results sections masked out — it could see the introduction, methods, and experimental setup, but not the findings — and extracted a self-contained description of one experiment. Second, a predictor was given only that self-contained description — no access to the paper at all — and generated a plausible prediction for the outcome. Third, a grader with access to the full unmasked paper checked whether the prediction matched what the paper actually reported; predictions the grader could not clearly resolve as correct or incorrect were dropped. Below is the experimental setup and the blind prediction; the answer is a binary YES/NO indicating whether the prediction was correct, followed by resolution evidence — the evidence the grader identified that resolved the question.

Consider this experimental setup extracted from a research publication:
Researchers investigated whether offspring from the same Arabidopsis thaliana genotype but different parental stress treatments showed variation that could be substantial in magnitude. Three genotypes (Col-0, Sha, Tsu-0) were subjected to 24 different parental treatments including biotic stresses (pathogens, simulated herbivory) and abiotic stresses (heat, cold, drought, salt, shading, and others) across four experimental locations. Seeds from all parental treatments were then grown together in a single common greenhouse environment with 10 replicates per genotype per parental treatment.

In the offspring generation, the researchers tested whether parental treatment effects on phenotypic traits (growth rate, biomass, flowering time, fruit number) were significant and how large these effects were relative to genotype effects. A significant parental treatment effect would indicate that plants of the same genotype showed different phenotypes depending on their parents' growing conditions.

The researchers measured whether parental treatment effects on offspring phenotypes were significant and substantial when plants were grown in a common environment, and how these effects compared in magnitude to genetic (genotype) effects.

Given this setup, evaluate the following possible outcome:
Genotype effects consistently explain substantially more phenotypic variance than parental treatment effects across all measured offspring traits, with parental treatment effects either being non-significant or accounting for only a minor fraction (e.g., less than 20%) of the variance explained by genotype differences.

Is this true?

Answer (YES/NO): NO